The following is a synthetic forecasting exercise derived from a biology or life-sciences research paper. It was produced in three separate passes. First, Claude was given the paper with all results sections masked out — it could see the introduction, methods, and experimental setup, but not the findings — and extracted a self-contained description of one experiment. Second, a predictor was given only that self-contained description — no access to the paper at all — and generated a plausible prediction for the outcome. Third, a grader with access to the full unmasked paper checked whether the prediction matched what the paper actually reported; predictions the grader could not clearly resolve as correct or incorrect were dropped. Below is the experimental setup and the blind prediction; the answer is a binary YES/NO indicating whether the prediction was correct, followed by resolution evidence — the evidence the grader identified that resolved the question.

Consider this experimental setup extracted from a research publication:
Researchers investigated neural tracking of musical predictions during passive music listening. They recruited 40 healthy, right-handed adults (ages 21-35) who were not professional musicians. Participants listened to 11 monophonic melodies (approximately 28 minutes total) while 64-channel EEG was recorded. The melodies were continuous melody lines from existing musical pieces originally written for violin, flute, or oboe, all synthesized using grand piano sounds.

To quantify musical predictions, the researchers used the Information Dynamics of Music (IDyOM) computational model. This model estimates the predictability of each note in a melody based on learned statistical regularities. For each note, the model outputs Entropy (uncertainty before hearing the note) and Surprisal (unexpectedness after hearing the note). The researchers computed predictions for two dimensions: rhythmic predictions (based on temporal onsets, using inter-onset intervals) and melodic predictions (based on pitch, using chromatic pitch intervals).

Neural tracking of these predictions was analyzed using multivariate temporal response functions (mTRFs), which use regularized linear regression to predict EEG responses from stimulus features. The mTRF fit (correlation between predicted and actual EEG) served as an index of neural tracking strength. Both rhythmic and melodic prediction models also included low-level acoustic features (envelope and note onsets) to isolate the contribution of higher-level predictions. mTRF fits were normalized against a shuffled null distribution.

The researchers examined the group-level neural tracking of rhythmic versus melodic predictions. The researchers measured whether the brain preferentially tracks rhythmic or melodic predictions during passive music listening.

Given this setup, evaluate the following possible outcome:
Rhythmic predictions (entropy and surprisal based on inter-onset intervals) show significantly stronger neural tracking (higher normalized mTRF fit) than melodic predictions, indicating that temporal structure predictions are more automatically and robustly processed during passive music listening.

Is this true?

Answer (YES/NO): YES